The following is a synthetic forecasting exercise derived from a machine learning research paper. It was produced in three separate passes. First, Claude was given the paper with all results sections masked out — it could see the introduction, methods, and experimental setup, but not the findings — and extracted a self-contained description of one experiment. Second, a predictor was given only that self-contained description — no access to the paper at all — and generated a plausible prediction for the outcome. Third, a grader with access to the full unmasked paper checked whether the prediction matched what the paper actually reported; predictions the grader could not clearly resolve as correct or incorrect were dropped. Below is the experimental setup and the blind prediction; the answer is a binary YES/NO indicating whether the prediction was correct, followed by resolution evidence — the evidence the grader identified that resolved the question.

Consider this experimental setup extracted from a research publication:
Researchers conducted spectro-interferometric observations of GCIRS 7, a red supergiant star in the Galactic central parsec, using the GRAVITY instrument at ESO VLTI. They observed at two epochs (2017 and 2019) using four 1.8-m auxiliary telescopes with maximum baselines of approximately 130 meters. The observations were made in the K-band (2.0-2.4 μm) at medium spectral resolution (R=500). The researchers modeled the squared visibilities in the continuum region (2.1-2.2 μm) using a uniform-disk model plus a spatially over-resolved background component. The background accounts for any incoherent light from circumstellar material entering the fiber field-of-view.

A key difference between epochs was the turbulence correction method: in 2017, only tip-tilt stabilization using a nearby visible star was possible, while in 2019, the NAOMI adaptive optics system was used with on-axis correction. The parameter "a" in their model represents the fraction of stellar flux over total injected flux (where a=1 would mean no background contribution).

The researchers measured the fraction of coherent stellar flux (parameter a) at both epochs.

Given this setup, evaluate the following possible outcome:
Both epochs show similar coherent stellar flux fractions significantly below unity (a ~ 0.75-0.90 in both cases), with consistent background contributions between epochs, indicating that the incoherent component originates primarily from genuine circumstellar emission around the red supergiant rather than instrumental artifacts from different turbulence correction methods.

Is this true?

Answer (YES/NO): NO